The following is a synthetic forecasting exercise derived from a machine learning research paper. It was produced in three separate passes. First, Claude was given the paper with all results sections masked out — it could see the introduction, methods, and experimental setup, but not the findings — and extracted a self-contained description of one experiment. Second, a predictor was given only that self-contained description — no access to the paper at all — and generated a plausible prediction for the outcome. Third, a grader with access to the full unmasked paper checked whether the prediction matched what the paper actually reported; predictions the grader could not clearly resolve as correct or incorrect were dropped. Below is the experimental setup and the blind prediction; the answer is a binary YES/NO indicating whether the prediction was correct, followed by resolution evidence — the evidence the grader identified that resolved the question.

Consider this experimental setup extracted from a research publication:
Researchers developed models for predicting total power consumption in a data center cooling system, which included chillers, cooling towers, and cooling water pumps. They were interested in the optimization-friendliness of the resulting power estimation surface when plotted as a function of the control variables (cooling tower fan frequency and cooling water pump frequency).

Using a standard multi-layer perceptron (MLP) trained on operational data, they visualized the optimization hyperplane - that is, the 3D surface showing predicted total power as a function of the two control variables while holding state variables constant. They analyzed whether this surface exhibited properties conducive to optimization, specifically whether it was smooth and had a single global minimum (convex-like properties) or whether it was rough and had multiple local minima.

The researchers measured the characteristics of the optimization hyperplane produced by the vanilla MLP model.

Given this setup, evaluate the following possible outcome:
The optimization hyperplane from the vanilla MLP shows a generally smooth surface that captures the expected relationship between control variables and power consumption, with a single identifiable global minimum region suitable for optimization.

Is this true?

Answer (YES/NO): NO